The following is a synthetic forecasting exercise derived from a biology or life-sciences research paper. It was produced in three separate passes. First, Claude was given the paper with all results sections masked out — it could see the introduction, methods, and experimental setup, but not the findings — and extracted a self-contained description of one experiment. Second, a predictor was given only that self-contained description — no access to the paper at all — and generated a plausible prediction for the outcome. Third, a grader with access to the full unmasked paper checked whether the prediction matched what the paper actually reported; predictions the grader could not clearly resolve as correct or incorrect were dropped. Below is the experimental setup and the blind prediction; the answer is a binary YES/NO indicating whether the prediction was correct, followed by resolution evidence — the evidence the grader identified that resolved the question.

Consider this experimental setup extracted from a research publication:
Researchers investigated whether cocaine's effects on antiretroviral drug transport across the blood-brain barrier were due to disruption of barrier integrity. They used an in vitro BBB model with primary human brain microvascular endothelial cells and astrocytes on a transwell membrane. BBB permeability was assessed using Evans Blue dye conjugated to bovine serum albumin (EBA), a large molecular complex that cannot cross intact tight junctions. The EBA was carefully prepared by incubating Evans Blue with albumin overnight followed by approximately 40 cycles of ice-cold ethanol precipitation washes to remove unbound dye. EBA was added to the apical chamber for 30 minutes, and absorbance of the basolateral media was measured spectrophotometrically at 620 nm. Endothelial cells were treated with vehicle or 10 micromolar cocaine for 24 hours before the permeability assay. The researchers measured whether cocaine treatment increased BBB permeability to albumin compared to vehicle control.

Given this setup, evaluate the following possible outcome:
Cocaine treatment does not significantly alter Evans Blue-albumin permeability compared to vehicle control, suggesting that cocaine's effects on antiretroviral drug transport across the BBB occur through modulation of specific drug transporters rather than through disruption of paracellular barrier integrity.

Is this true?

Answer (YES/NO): YES